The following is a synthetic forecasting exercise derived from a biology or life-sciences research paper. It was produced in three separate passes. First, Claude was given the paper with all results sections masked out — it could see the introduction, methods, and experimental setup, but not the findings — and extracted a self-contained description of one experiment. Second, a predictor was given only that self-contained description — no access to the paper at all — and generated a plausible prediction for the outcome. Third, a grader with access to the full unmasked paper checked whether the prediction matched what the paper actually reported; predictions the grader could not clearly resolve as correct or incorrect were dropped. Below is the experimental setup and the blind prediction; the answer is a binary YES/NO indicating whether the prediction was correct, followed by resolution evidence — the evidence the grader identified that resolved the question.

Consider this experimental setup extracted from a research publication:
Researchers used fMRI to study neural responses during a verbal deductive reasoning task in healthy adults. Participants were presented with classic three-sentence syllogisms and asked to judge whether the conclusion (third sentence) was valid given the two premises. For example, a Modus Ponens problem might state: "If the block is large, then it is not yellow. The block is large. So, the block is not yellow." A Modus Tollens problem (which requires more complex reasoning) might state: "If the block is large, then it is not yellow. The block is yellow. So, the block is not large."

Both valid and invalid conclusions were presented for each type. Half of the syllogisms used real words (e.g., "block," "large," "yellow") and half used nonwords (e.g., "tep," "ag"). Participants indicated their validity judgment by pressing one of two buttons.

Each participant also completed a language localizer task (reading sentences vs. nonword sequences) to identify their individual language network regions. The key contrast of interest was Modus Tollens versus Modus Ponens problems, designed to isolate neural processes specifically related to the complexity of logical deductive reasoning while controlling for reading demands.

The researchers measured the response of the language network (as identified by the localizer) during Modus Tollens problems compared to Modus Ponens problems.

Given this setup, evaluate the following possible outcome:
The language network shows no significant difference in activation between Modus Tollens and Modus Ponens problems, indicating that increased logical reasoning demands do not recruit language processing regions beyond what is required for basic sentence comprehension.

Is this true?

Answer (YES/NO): YES